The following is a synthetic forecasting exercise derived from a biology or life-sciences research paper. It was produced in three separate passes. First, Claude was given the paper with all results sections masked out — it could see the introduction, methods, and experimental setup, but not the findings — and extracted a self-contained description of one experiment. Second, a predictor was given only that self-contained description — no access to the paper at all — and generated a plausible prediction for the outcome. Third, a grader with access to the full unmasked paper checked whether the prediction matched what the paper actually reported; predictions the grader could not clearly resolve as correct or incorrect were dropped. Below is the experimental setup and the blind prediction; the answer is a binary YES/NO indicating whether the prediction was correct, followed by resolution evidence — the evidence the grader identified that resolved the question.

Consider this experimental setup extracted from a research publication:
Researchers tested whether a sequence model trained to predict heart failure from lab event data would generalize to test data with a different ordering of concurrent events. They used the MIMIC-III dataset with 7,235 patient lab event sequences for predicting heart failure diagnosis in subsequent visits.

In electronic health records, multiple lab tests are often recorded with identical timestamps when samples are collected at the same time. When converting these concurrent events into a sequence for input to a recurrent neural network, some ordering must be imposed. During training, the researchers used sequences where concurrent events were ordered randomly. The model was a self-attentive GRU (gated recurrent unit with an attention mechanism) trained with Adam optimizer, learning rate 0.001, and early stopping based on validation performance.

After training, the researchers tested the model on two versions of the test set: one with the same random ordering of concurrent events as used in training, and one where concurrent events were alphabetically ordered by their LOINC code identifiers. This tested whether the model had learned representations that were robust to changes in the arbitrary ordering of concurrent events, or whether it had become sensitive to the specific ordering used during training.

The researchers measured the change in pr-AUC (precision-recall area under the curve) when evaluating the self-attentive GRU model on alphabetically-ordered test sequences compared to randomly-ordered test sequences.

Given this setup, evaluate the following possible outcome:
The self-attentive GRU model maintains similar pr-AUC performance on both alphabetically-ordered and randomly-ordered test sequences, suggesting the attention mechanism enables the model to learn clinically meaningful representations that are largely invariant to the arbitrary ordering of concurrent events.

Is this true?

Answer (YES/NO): NO